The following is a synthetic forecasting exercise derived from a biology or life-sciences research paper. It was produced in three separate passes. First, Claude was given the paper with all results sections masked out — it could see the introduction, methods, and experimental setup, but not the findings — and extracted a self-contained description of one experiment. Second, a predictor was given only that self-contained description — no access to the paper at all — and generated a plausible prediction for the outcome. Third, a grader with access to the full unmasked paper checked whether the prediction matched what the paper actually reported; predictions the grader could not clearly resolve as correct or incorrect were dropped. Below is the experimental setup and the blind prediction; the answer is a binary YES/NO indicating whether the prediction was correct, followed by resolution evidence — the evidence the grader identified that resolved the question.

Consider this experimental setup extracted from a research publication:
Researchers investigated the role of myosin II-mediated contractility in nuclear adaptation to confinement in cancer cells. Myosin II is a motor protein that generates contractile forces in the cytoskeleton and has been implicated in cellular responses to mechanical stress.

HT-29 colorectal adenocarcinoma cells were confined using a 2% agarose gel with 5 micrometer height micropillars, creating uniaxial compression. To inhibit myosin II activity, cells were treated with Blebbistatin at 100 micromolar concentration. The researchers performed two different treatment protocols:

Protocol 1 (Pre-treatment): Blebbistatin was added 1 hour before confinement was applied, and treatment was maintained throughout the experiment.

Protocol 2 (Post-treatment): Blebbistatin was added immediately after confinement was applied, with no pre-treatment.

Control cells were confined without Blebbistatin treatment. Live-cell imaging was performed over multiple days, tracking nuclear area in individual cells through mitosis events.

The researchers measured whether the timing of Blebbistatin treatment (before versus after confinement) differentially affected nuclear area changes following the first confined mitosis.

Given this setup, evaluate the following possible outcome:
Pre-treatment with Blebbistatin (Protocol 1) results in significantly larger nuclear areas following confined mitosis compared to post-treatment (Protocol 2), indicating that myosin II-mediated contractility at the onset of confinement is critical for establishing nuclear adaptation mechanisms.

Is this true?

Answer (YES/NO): NO